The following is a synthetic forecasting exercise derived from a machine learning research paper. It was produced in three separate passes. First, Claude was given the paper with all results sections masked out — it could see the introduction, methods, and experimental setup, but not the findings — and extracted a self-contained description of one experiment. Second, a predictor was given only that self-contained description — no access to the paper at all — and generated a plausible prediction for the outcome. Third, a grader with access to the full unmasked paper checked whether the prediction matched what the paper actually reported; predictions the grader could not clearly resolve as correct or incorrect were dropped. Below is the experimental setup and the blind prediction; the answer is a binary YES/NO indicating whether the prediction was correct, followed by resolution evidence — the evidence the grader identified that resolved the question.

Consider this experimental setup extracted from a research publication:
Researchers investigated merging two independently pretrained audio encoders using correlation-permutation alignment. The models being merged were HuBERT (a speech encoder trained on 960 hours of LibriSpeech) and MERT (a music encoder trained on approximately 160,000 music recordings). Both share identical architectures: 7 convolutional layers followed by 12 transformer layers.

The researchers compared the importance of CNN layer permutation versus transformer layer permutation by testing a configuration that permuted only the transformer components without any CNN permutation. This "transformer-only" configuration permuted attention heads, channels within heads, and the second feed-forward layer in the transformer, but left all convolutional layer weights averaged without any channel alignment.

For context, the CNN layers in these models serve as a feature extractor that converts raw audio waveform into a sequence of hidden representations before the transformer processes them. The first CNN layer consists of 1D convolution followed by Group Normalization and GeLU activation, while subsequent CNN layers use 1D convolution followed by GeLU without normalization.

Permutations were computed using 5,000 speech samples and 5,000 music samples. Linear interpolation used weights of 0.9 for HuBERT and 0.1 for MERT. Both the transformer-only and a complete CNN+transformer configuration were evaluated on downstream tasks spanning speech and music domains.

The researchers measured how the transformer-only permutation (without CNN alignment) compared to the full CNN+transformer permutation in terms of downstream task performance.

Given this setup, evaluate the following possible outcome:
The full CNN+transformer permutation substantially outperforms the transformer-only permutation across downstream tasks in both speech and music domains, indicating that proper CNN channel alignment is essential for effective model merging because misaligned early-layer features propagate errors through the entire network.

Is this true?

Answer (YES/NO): NO